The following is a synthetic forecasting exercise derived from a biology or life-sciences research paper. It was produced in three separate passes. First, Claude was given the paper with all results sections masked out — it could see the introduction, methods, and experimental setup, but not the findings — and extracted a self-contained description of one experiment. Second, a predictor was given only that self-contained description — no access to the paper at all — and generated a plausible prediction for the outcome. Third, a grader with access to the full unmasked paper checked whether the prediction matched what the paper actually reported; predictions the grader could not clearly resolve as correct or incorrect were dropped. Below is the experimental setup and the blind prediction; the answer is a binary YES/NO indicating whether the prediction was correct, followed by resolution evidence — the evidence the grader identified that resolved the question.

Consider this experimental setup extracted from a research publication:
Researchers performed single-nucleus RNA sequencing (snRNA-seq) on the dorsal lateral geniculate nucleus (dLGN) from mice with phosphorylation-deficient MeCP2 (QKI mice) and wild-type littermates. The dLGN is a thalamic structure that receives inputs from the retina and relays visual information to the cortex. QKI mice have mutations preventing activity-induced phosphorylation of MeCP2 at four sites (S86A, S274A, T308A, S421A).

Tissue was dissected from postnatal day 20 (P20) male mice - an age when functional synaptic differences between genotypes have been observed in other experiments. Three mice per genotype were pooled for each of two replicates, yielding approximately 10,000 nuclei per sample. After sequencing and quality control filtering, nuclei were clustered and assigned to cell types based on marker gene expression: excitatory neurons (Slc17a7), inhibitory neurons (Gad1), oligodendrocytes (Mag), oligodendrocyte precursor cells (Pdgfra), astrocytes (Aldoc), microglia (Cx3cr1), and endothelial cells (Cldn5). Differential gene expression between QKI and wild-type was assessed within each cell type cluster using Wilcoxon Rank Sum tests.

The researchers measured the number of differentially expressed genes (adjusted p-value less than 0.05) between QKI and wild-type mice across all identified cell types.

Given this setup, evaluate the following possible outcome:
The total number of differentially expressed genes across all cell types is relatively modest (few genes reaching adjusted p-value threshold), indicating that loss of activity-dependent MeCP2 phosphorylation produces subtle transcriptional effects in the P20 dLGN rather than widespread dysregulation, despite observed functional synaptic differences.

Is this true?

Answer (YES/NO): YES